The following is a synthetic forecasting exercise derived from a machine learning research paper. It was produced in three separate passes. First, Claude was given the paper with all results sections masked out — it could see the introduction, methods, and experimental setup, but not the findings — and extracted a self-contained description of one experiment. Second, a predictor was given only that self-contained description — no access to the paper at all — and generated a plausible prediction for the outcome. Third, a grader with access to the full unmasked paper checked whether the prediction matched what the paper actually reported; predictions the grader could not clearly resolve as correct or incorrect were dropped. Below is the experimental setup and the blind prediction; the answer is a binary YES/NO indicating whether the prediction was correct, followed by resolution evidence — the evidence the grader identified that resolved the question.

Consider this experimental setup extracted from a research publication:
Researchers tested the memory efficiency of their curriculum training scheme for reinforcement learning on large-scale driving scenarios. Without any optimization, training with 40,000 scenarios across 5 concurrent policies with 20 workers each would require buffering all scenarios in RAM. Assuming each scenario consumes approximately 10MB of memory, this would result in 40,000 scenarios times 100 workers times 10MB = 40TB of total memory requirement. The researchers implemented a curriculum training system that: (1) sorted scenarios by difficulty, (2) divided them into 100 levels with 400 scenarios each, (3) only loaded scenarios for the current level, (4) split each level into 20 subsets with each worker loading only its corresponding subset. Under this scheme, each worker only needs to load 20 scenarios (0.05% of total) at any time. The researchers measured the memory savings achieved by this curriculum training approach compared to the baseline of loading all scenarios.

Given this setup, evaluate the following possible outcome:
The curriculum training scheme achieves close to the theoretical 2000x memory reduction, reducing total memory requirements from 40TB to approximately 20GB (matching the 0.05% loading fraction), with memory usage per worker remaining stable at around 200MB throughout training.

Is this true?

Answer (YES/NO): NO